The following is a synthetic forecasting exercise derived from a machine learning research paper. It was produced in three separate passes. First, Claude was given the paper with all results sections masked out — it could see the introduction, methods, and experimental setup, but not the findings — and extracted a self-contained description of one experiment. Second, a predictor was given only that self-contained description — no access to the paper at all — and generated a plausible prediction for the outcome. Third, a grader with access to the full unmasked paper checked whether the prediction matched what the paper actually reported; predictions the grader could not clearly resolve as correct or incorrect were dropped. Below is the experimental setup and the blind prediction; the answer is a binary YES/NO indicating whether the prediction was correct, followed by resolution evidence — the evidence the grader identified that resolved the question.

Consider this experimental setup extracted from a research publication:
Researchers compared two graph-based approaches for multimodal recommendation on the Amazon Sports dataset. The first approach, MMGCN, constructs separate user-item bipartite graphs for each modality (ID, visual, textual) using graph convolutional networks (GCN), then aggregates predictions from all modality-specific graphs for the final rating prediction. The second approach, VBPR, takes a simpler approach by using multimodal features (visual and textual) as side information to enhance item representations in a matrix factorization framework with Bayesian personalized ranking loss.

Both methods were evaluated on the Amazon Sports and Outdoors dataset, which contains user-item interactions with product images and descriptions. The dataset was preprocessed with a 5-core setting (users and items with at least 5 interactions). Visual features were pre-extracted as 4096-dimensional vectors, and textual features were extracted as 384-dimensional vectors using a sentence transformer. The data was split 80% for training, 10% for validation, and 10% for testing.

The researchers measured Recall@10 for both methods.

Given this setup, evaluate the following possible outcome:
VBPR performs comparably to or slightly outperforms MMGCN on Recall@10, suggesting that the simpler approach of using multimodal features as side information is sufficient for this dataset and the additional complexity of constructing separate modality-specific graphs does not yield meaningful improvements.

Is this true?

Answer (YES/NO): NO